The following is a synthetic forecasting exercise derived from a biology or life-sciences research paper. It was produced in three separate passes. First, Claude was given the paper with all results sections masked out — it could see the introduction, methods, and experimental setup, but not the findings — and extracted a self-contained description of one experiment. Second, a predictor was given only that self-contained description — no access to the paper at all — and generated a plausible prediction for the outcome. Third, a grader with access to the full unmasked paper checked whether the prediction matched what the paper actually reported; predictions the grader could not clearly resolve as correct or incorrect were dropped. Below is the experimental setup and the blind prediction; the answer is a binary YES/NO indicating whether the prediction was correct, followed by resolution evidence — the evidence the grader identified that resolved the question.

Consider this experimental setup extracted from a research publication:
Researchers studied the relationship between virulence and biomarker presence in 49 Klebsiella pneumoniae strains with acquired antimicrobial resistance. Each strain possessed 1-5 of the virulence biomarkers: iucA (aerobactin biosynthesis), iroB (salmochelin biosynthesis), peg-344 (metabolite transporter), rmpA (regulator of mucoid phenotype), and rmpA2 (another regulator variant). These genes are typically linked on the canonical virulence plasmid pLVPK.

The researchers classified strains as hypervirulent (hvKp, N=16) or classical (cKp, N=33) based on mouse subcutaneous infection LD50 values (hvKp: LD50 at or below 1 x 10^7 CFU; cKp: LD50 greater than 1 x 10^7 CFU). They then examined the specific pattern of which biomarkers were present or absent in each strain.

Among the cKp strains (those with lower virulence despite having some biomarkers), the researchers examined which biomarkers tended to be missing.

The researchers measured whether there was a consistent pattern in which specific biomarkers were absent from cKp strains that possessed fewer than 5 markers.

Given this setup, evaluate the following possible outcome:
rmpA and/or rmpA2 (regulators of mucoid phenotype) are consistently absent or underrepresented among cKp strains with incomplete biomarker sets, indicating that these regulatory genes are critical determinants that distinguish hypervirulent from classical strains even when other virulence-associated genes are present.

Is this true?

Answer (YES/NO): NO